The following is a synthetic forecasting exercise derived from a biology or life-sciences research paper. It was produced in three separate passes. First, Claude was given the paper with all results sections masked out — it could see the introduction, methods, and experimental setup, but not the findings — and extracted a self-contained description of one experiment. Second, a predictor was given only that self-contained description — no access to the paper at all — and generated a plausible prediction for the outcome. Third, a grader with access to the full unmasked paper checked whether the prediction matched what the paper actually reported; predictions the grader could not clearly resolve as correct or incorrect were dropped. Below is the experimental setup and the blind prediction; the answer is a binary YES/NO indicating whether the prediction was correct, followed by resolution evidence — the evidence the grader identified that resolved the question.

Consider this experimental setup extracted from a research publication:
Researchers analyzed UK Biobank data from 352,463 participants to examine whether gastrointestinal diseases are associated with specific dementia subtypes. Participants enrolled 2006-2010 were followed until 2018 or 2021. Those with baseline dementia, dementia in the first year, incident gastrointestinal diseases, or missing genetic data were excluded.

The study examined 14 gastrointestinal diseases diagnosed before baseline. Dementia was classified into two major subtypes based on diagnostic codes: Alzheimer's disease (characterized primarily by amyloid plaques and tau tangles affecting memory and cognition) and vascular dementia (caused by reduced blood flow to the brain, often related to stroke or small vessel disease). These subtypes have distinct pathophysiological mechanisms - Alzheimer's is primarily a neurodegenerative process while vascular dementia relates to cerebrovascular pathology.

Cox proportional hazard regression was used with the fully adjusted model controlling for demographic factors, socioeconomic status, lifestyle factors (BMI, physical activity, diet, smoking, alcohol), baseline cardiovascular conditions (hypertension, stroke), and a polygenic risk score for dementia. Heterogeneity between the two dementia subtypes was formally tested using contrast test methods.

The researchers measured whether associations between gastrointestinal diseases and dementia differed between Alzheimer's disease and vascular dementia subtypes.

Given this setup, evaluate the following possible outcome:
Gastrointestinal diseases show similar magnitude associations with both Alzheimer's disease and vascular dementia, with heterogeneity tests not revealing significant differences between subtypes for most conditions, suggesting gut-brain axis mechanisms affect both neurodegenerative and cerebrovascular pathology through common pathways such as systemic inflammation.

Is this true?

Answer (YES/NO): YES